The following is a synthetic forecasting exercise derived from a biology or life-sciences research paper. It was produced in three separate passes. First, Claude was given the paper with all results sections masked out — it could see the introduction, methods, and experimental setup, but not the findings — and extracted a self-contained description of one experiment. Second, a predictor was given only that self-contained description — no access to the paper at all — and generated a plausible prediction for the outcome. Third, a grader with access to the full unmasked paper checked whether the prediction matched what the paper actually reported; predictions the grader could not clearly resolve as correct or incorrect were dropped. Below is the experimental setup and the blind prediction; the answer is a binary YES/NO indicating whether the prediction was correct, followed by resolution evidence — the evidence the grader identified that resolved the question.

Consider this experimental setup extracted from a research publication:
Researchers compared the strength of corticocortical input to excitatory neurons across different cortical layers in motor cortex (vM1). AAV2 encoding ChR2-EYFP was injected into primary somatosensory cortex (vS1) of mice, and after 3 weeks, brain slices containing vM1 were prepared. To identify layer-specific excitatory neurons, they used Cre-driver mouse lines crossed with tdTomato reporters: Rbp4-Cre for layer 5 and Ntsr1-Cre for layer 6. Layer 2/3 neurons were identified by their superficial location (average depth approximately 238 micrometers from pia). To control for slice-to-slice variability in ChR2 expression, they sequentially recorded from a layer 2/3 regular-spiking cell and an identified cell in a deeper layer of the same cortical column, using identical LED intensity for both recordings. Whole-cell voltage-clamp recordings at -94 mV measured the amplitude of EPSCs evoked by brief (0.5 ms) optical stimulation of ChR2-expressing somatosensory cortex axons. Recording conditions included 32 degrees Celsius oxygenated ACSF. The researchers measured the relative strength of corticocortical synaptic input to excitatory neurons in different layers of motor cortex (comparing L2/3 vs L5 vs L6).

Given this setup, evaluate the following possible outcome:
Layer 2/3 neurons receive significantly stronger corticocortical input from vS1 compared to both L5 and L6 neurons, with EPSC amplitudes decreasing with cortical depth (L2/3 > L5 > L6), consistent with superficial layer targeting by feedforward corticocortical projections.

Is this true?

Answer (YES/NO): NO